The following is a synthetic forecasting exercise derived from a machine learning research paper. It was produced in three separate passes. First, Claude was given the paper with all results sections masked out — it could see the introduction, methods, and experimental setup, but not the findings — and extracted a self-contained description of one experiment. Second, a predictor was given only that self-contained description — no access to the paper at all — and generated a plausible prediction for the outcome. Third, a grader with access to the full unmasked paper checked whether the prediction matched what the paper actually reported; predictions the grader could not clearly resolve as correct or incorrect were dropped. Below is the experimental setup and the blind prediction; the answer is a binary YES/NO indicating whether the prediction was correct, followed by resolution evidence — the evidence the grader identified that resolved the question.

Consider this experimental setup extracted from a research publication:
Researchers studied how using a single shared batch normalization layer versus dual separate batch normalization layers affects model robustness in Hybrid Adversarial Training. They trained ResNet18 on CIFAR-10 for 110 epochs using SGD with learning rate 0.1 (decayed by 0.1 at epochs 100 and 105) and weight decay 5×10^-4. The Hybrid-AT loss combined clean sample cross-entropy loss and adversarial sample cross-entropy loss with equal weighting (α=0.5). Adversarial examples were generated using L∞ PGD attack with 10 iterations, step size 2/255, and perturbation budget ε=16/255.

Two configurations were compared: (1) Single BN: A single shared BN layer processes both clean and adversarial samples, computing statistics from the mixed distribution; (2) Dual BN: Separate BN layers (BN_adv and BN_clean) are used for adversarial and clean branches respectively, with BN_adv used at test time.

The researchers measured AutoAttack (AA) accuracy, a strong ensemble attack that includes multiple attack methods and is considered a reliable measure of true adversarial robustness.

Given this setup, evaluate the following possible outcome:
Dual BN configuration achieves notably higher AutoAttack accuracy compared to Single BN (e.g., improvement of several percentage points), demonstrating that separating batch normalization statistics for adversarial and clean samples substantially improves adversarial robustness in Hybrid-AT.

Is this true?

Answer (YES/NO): NO